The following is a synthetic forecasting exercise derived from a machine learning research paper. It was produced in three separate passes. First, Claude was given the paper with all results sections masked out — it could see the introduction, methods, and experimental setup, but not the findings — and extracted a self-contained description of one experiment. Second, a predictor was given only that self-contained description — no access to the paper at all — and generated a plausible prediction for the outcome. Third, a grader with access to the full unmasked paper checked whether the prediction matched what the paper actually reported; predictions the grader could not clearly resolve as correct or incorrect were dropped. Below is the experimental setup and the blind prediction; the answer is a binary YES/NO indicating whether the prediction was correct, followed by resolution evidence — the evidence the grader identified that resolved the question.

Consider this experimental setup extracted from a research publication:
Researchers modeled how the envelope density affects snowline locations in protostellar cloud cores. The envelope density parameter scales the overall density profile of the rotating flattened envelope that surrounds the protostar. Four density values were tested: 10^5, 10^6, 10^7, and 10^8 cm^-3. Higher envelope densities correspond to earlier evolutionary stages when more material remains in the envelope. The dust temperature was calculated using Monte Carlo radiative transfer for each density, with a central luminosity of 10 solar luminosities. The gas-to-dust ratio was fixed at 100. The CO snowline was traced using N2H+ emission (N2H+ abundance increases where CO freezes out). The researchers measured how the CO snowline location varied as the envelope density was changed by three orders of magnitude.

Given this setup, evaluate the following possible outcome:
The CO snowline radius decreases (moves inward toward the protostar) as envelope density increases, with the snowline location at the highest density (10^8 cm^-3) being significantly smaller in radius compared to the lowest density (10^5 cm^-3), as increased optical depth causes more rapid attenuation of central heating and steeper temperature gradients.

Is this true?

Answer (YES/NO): NO